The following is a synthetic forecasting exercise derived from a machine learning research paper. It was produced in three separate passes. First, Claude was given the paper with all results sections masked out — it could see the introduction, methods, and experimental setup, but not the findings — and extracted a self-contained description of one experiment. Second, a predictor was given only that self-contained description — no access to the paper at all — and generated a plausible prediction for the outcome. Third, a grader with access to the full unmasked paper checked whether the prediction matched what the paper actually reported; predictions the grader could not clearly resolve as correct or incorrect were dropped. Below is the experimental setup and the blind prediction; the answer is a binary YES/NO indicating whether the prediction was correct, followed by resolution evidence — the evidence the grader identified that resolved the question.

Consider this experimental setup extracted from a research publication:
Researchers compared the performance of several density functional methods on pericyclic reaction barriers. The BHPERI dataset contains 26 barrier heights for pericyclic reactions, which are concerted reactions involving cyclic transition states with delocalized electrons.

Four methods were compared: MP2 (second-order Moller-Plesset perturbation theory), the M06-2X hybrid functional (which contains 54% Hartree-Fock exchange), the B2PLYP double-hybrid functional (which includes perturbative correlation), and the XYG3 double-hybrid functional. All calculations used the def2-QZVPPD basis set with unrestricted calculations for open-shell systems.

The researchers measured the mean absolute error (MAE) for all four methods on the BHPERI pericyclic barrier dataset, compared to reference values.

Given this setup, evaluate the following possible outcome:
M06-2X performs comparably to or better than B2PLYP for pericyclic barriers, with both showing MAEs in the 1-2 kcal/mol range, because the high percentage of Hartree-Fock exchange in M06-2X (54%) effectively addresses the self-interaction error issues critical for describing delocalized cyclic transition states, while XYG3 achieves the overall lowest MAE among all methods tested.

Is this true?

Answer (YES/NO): YES